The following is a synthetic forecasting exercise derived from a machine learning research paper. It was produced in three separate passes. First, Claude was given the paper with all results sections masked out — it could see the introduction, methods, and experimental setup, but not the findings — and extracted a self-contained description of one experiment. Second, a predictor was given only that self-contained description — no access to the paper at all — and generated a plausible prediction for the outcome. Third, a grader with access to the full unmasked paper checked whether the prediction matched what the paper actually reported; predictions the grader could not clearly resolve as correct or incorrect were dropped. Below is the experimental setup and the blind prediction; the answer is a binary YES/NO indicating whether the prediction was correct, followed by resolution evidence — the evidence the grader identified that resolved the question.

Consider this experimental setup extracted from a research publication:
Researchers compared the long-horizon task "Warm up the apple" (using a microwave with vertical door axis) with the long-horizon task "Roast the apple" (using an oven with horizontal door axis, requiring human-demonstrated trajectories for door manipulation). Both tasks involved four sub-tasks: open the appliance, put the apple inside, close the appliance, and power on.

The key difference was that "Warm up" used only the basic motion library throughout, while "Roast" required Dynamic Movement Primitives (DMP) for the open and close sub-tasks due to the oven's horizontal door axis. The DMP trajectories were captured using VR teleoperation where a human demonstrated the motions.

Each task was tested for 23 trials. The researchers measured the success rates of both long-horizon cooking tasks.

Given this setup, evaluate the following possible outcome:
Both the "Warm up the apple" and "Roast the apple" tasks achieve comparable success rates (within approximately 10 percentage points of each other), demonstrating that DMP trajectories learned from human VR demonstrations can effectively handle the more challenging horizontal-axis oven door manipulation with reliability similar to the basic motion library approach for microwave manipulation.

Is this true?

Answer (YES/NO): YES